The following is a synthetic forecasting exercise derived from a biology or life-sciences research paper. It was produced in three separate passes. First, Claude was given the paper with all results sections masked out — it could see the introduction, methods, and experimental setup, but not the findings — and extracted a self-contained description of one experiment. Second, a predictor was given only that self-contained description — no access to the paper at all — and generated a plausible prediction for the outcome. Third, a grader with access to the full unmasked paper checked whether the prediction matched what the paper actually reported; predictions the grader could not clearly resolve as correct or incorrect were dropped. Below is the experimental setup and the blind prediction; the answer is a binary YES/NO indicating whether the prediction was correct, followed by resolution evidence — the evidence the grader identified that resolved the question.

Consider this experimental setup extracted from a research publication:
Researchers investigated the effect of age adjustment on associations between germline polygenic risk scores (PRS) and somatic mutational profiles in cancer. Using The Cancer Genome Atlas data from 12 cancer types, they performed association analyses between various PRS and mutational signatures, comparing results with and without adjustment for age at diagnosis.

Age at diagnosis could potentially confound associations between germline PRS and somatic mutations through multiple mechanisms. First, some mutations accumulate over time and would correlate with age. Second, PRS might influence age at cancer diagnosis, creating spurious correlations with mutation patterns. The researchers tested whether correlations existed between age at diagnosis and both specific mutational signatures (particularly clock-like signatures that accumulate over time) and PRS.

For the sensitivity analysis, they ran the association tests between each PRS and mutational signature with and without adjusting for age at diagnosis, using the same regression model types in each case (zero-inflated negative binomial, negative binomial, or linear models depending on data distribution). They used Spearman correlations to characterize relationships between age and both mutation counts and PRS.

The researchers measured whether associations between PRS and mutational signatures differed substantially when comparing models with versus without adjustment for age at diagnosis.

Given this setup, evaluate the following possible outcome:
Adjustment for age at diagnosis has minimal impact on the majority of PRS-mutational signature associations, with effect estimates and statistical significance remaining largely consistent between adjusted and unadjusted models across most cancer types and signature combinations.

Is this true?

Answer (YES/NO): YES